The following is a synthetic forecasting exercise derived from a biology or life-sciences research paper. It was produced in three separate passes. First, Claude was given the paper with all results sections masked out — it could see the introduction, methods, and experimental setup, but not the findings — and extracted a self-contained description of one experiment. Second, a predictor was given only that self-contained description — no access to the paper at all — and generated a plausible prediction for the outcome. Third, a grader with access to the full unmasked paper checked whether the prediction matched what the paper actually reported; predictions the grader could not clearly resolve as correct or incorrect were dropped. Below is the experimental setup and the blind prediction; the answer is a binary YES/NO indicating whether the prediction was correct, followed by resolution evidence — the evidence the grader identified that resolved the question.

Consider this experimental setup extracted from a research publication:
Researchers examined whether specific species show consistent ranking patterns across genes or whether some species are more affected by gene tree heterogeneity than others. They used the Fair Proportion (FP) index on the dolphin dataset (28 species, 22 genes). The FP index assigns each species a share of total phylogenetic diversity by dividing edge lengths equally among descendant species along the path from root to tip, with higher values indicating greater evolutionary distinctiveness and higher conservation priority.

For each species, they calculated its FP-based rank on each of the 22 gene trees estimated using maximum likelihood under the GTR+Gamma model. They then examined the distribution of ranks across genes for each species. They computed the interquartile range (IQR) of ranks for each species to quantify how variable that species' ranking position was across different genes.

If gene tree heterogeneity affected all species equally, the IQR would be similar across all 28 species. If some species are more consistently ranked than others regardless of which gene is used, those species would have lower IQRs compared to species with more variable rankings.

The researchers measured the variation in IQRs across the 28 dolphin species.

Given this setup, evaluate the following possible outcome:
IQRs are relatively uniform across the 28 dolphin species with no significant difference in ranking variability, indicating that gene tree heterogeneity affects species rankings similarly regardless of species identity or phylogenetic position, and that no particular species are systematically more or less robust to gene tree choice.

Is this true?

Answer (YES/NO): NO